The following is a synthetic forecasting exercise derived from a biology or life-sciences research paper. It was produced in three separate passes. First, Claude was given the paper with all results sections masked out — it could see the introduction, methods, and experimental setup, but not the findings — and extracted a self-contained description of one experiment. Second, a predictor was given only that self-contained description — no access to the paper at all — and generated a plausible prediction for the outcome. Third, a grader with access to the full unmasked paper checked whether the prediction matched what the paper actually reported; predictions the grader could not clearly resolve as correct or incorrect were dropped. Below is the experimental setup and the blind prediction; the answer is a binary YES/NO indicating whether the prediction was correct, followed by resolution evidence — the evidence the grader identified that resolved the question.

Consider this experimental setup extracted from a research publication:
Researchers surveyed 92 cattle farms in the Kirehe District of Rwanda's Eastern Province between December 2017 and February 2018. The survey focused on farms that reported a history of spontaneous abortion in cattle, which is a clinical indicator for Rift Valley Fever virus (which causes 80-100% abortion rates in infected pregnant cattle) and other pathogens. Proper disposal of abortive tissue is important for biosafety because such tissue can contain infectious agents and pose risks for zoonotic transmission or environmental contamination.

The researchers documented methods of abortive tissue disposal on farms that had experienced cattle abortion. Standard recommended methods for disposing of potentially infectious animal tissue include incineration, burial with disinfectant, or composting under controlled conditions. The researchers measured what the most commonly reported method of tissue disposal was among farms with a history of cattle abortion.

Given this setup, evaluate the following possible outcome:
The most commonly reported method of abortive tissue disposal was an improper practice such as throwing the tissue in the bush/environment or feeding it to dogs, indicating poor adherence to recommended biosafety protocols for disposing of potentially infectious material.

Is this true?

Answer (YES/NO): NO